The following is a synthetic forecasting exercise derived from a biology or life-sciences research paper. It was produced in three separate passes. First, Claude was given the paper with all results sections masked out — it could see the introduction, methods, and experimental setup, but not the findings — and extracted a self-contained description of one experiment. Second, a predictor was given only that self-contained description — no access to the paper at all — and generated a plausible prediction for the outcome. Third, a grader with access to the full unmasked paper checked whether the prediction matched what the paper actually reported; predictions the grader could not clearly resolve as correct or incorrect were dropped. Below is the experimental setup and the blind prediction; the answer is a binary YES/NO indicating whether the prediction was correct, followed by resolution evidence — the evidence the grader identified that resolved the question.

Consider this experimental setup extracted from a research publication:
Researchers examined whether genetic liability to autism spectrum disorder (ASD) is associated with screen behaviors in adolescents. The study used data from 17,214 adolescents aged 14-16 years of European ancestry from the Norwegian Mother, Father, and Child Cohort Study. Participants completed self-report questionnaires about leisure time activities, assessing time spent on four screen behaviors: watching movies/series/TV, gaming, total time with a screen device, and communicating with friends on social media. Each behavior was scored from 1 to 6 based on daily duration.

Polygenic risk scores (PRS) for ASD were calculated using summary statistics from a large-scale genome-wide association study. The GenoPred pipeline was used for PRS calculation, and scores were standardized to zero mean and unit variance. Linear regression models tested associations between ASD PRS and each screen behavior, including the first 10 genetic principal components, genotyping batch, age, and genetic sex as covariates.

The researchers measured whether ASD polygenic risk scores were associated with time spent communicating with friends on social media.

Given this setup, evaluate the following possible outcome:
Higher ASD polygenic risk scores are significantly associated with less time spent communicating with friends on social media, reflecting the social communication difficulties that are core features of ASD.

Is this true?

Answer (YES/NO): YES